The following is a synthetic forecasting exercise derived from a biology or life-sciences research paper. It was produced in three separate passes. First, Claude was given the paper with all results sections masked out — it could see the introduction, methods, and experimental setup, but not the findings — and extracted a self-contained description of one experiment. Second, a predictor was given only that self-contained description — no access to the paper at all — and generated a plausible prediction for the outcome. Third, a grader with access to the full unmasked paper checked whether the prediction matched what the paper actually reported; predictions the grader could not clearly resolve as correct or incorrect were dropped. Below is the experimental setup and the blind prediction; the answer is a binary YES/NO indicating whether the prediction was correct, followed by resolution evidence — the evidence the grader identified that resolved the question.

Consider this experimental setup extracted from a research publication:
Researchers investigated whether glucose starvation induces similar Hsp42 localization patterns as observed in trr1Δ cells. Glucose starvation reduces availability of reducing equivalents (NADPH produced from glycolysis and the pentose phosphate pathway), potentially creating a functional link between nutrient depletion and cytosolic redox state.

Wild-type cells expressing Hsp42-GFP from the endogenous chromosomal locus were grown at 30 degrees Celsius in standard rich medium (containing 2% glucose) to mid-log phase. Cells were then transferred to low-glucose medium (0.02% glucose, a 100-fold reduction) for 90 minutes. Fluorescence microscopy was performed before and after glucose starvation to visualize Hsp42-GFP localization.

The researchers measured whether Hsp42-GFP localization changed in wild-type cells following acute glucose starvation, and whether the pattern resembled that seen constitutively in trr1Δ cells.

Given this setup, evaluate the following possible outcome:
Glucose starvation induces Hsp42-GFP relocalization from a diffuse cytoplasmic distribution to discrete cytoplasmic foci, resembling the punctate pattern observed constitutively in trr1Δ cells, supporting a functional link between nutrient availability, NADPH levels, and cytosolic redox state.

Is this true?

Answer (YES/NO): YES